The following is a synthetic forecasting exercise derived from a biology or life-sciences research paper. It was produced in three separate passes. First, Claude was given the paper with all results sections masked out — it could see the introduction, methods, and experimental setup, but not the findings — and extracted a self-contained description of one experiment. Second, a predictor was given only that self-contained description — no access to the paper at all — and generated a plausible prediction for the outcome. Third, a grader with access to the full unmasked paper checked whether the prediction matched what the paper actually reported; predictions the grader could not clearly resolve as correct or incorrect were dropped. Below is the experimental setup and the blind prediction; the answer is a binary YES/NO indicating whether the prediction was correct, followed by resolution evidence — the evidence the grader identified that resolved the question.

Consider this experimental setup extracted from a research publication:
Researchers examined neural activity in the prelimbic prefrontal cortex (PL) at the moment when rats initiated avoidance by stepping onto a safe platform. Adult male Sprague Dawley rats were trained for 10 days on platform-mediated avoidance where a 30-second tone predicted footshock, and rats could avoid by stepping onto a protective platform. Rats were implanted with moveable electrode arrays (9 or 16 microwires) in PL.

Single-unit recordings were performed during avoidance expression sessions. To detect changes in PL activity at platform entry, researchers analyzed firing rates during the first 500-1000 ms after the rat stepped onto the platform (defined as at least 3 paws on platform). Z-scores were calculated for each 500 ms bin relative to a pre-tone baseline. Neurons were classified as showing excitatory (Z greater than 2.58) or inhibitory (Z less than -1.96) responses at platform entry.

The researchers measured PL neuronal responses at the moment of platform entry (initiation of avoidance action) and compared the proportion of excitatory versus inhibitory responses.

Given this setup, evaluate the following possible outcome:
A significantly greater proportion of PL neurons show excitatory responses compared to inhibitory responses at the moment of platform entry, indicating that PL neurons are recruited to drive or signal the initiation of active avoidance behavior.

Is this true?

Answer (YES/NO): NO